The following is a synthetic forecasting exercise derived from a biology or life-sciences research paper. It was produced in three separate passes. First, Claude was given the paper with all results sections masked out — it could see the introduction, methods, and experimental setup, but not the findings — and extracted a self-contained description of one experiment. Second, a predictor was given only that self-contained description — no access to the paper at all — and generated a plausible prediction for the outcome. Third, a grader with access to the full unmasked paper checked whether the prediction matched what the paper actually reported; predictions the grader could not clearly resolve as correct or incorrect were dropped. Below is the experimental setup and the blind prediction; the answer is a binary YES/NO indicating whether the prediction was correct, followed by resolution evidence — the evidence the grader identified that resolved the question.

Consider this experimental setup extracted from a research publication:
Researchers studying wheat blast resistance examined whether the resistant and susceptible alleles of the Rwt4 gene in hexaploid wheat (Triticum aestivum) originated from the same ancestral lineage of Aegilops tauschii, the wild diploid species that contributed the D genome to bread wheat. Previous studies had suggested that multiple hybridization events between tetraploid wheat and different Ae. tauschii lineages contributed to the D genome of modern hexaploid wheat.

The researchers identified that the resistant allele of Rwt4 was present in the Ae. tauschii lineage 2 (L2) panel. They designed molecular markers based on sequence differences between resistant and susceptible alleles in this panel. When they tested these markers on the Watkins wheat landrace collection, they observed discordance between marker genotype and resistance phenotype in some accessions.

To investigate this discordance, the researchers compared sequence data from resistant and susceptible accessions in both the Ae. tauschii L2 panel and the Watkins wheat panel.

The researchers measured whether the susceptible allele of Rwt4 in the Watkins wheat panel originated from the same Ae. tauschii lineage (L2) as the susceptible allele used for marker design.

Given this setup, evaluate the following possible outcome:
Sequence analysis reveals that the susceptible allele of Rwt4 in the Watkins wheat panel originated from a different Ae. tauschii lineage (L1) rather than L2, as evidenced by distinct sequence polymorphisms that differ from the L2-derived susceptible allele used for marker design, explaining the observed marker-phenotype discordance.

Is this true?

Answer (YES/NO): NO